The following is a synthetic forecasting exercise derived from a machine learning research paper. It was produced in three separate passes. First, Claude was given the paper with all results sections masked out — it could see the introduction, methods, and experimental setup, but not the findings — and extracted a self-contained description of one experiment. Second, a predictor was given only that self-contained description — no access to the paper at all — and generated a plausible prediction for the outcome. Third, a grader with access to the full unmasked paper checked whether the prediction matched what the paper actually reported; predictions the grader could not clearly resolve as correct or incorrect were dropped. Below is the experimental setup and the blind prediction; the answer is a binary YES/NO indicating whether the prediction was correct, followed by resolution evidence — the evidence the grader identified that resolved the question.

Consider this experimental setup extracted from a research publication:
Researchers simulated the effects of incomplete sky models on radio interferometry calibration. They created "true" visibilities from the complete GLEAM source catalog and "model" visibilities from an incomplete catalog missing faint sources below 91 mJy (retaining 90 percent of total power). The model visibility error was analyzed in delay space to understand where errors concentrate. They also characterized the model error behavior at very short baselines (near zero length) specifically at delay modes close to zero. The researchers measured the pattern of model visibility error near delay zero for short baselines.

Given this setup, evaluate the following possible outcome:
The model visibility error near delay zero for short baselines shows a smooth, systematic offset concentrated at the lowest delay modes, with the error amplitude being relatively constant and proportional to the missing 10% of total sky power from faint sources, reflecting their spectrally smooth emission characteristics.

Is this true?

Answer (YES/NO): NO